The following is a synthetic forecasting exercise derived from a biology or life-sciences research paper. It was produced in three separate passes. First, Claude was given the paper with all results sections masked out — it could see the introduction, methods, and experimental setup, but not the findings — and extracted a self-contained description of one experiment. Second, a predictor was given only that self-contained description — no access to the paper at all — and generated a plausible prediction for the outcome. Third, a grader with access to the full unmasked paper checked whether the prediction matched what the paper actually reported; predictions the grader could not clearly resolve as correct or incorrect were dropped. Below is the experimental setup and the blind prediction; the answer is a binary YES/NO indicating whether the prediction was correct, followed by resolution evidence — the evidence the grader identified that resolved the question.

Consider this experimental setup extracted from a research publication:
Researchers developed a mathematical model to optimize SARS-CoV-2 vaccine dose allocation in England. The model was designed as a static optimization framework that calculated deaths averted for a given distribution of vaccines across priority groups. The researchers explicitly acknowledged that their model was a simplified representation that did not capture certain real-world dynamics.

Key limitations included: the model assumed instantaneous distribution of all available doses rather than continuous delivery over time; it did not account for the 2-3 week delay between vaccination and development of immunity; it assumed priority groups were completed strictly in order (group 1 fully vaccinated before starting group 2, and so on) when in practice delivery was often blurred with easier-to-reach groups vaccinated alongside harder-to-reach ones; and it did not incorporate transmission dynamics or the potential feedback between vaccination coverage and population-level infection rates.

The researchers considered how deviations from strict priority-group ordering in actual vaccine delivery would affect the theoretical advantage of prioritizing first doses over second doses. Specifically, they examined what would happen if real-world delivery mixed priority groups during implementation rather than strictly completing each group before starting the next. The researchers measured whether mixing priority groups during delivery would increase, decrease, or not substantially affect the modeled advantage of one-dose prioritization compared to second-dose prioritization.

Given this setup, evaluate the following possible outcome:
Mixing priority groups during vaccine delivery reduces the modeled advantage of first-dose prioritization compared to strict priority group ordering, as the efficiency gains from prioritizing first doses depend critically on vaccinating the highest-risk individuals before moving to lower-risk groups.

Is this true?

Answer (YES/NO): YES